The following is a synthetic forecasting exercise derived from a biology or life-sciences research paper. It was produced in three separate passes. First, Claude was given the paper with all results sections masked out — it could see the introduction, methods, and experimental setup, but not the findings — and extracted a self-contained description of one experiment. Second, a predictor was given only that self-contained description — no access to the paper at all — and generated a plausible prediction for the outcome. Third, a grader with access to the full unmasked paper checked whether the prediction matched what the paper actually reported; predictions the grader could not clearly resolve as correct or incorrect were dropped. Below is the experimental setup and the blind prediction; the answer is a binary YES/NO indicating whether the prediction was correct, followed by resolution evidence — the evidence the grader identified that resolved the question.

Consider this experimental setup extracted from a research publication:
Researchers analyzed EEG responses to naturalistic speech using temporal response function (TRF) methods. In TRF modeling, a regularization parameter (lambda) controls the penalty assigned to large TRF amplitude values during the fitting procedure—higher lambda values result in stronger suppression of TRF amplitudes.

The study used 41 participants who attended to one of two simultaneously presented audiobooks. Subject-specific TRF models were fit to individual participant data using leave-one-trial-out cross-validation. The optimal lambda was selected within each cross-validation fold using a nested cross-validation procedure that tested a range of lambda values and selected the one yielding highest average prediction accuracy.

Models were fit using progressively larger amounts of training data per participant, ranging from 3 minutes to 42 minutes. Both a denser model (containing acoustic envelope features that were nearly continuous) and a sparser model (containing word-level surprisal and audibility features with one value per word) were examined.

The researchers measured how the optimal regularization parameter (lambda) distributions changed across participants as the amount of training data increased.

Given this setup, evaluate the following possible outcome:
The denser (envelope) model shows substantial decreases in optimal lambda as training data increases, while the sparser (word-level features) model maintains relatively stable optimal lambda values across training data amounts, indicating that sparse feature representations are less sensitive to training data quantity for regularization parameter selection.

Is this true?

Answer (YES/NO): NO